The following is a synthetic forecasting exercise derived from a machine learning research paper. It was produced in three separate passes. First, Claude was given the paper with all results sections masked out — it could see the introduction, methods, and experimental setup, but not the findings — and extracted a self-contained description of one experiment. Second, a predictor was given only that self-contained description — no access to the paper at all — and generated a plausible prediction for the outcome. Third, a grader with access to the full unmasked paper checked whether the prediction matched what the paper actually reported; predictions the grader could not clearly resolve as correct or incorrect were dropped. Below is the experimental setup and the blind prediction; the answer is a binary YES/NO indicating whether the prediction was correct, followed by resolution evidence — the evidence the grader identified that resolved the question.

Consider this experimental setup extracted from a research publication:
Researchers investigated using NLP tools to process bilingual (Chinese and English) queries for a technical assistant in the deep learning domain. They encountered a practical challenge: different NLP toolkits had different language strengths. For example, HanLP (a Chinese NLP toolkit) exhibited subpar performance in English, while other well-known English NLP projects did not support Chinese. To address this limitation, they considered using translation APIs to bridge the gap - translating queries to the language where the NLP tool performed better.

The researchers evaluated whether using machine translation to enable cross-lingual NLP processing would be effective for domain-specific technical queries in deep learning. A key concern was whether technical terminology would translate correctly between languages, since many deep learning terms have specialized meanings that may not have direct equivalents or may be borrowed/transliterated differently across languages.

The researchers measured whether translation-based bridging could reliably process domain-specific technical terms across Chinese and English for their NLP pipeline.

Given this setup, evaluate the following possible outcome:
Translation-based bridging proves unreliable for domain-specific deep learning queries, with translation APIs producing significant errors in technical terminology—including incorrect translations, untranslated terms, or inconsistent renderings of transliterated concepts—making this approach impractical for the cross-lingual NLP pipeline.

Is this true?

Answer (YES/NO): YES